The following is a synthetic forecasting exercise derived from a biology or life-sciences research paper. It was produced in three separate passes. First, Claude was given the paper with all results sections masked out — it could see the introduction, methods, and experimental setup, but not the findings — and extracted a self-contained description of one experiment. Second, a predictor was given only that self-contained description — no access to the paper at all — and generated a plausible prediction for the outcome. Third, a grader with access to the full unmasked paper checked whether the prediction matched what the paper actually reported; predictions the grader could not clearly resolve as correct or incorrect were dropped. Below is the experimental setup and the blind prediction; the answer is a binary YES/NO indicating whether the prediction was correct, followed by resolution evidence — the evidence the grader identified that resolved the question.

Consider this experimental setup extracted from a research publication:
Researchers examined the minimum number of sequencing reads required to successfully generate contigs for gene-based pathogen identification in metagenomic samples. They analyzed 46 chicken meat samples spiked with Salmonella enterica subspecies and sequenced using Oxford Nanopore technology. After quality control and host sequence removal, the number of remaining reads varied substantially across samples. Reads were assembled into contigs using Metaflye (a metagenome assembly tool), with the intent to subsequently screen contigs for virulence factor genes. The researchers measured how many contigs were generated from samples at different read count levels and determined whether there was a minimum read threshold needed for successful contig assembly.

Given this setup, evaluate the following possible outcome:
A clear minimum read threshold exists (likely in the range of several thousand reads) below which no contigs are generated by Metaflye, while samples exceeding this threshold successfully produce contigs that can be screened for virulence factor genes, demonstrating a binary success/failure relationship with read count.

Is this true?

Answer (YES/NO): NO